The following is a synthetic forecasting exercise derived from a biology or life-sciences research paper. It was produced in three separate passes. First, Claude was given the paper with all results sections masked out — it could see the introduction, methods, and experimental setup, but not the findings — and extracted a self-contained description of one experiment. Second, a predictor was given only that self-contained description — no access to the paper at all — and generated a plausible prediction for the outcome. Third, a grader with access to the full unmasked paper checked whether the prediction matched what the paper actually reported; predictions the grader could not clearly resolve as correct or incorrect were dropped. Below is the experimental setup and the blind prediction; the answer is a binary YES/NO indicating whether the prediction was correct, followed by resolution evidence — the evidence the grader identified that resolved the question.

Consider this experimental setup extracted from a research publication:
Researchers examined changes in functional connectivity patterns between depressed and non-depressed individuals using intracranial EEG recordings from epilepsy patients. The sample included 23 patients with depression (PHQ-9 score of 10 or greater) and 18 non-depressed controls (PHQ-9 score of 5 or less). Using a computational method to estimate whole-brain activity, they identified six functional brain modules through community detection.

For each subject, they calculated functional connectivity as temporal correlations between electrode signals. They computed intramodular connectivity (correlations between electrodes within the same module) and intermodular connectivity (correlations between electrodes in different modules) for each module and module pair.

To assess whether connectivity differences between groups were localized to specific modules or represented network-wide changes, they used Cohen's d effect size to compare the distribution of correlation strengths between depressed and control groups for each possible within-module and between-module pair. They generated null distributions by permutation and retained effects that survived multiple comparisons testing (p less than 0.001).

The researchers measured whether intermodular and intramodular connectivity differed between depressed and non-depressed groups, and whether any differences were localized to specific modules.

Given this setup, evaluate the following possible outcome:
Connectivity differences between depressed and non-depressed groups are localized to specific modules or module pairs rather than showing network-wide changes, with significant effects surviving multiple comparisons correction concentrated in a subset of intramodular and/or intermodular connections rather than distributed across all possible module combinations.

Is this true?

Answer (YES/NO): YES